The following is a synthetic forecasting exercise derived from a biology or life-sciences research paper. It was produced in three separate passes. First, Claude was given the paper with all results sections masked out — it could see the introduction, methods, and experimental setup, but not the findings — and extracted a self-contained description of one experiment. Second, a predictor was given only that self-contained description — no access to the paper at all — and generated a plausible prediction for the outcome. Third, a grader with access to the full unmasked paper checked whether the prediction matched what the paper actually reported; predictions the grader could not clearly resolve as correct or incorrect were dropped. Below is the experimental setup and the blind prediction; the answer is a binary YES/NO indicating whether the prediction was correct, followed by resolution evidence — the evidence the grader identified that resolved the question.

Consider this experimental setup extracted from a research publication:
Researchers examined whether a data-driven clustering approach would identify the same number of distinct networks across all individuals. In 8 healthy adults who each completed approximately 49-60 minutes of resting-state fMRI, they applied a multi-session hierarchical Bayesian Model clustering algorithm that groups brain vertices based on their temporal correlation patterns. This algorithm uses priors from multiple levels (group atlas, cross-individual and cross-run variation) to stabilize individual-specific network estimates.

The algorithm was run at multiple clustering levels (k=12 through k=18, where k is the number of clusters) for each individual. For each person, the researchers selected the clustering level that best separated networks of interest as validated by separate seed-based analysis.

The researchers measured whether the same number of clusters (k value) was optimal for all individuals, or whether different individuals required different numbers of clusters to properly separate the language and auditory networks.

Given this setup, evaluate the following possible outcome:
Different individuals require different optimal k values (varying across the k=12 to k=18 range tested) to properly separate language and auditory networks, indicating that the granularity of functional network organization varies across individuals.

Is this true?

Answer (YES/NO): NO